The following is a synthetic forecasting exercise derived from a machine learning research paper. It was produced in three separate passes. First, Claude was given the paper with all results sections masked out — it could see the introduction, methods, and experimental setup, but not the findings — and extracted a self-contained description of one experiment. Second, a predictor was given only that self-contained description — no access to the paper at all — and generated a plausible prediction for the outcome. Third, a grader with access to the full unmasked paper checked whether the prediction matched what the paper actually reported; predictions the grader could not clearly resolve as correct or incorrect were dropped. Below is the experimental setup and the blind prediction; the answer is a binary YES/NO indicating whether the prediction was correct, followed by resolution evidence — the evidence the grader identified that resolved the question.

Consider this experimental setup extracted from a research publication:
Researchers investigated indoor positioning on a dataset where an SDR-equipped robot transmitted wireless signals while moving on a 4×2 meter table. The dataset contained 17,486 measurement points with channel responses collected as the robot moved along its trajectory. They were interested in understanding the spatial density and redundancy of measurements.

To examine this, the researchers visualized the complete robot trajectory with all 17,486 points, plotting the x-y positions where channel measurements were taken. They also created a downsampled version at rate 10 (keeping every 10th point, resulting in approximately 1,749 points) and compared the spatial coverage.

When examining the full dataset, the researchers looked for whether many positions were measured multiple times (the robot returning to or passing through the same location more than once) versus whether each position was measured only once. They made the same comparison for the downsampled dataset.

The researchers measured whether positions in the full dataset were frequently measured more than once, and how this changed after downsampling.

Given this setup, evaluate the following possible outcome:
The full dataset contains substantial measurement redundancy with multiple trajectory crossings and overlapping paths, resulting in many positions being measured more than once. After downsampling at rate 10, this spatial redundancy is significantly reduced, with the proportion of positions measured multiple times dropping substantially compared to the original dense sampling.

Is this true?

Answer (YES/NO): YES